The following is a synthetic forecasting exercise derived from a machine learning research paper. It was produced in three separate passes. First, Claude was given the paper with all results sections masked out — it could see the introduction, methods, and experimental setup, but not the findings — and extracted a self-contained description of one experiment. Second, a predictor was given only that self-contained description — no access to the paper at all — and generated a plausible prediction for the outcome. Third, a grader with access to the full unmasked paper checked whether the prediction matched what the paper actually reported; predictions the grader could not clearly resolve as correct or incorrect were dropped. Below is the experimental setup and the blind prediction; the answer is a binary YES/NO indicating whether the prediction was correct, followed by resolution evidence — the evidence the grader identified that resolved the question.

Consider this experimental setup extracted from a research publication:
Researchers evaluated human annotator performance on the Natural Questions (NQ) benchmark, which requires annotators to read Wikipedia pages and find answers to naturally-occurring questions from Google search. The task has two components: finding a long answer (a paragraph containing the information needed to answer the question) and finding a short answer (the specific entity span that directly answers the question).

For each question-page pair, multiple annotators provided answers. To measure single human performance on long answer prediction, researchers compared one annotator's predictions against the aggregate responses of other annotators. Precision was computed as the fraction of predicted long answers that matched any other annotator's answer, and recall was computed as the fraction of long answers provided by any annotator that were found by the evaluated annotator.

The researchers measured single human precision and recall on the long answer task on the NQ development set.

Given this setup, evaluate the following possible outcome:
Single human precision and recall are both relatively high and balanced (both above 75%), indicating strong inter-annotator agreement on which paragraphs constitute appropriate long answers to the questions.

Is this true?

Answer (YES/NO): NO